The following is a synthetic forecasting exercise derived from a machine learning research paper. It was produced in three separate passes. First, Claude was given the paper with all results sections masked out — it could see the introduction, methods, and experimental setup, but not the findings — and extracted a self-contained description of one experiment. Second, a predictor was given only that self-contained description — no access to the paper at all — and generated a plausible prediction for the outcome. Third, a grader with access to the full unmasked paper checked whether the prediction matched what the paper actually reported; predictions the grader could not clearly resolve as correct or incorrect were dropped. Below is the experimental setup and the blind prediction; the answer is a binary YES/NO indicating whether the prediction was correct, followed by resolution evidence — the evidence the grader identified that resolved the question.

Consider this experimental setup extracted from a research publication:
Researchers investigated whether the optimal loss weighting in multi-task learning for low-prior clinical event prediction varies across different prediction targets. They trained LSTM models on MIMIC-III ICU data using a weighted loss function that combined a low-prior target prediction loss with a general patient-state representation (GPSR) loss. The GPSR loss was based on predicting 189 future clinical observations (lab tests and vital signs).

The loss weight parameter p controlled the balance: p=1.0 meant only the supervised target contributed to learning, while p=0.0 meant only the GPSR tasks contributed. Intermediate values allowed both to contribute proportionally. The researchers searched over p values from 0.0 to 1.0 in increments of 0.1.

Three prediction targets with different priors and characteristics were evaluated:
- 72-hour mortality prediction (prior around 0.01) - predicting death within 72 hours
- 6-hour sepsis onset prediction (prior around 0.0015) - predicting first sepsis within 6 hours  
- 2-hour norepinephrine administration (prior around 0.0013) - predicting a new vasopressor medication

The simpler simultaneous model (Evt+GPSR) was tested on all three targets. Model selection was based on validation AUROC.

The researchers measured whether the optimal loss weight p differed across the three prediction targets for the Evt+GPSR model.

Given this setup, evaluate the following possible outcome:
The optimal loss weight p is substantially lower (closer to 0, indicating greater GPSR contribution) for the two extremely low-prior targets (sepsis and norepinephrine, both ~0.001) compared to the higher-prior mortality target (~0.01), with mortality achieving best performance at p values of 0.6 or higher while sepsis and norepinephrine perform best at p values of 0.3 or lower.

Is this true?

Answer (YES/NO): NO